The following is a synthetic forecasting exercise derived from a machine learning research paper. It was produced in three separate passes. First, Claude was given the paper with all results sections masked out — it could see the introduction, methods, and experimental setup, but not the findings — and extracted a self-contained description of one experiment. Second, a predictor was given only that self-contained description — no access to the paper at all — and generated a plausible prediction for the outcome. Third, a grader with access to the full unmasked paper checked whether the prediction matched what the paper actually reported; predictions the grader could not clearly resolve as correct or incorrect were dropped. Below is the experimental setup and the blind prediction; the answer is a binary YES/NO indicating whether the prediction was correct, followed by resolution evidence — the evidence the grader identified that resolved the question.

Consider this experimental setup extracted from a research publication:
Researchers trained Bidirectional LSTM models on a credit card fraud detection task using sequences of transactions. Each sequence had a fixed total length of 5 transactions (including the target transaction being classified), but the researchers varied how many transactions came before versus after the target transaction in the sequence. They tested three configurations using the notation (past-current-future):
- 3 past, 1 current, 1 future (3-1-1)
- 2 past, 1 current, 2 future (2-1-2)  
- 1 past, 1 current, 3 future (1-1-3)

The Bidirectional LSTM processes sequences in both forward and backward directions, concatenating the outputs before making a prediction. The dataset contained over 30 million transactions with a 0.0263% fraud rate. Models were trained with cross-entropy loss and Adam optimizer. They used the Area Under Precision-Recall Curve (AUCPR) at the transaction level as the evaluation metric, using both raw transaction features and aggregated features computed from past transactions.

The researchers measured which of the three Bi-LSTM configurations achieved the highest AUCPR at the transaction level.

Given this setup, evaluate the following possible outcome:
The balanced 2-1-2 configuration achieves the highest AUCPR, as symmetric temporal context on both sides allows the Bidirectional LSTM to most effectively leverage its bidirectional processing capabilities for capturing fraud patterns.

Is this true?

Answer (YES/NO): YES